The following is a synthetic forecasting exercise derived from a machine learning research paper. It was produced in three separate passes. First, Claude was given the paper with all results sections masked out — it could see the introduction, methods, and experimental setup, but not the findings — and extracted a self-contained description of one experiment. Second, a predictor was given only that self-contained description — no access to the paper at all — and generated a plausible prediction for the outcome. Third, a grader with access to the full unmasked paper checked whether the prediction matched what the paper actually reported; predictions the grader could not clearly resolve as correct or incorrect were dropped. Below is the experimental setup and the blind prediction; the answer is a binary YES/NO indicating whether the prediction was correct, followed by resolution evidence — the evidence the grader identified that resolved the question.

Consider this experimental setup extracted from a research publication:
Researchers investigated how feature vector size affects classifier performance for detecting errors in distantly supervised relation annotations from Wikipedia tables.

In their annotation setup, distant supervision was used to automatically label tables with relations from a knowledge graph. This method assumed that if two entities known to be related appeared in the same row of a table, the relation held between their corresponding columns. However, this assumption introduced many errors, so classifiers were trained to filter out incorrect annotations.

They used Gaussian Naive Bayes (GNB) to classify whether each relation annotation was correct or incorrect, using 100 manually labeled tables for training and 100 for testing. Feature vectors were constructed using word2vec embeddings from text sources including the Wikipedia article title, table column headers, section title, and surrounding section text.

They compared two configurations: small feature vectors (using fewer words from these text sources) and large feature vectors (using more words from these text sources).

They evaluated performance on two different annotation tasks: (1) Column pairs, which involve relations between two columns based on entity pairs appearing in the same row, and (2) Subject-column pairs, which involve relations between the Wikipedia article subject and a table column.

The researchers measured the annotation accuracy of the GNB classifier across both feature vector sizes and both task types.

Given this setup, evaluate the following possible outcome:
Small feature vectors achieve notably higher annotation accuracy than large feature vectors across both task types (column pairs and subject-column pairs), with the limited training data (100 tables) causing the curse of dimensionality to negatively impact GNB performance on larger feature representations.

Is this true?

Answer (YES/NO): YES